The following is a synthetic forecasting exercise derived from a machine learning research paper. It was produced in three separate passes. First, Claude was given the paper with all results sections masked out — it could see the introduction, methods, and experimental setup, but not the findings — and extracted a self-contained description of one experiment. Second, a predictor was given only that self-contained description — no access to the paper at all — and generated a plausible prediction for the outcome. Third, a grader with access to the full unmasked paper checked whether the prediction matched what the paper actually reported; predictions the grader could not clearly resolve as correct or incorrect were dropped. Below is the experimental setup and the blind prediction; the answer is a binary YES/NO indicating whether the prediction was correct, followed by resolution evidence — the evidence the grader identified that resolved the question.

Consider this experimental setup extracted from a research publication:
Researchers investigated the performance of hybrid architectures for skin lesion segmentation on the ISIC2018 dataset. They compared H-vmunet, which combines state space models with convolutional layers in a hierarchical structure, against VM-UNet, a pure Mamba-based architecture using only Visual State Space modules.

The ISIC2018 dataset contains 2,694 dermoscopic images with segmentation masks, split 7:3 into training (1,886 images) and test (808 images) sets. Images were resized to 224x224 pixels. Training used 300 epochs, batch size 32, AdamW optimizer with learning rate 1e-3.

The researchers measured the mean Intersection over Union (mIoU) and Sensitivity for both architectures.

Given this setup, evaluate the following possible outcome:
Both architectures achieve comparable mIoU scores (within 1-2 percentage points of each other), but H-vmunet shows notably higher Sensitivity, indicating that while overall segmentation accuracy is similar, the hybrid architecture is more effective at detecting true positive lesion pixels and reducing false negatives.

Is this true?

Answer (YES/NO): NO